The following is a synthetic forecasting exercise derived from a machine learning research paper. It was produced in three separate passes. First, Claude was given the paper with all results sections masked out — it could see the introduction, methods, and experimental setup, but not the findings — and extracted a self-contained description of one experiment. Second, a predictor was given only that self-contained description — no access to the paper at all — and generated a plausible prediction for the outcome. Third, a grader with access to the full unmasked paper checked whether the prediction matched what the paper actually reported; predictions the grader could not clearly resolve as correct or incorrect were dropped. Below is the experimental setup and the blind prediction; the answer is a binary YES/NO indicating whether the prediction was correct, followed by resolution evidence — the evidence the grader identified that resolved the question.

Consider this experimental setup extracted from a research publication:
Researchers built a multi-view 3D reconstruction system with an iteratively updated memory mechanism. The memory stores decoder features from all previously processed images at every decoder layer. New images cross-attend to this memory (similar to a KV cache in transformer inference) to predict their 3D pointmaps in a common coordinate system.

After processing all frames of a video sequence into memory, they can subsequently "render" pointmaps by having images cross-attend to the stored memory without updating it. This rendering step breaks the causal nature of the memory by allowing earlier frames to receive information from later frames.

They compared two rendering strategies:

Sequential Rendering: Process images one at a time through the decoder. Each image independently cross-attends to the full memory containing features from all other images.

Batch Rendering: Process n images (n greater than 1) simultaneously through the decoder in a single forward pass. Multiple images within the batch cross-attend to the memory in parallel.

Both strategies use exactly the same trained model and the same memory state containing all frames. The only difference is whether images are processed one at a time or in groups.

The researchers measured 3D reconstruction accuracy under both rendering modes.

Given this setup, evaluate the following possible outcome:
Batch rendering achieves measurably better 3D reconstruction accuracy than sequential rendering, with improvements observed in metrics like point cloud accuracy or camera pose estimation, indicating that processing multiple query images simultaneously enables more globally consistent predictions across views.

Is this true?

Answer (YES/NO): NO